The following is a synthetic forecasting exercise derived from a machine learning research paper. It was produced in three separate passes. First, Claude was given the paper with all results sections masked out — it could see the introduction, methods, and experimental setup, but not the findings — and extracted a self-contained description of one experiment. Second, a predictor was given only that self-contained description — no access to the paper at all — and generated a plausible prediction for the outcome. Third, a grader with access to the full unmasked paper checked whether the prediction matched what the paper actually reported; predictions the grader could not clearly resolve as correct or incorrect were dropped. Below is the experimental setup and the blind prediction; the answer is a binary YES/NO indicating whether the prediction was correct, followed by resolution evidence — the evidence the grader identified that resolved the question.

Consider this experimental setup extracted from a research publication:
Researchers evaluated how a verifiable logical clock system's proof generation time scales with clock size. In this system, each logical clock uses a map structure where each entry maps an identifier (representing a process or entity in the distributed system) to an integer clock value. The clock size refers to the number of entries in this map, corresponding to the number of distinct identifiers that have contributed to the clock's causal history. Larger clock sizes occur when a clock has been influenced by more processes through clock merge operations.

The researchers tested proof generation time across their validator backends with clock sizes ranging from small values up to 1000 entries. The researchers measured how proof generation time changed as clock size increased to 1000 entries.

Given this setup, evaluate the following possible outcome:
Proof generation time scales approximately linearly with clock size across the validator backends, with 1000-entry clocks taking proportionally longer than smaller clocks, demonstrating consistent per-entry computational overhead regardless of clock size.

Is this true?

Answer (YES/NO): NO